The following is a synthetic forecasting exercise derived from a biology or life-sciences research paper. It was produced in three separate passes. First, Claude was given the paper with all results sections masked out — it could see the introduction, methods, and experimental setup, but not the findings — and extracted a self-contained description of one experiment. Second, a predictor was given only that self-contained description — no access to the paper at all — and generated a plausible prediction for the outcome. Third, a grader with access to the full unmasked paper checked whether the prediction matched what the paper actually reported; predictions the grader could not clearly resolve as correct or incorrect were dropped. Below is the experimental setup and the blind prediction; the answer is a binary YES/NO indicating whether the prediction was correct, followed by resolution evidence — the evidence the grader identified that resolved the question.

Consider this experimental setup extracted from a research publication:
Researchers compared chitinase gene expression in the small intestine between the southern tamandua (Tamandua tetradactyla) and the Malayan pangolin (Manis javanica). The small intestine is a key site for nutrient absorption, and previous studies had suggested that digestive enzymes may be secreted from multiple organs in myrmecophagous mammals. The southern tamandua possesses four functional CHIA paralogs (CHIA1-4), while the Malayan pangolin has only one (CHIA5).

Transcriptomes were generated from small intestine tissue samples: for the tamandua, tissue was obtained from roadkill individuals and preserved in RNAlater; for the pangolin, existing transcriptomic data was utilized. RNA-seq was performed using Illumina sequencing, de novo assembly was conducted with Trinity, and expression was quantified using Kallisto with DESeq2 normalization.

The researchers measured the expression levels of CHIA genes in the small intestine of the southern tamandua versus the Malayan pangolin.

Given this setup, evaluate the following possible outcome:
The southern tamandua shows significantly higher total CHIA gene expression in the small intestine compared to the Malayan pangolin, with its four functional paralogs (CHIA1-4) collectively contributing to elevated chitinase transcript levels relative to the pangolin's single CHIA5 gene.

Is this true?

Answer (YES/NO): NO